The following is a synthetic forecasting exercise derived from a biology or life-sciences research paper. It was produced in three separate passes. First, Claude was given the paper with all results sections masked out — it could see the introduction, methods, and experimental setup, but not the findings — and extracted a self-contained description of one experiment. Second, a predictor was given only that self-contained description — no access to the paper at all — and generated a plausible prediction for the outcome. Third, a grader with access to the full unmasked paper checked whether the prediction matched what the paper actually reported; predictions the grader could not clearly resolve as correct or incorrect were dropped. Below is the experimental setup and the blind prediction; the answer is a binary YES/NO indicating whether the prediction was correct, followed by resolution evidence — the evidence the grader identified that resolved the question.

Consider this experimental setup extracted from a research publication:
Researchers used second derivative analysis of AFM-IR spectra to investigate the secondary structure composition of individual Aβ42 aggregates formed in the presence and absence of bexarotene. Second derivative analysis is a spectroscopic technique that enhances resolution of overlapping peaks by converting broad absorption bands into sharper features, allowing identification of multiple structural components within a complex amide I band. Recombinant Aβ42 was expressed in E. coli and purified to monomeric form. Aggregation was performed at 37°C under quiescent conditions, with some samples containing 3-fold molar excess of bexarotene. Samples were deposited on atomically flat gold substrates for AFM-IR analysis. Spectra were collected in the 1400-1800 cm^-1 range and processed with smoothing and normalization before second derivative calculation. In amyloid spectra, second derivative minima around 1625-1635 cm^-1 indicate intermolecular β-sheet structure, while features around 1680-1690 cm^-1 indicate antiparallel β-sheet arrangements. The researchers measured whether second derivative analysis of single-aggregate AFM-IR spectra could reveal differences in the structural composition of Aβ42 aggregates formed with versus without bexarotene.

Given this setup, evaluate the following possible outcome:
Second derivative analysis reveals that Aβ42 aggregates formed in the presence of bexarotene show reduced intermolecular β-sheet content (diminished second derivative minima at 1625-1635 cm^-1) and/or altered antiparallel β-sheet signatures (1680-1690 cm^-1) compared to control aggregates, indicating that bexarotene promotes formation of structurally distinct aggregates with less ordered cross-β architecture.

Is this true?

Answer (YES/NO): NO